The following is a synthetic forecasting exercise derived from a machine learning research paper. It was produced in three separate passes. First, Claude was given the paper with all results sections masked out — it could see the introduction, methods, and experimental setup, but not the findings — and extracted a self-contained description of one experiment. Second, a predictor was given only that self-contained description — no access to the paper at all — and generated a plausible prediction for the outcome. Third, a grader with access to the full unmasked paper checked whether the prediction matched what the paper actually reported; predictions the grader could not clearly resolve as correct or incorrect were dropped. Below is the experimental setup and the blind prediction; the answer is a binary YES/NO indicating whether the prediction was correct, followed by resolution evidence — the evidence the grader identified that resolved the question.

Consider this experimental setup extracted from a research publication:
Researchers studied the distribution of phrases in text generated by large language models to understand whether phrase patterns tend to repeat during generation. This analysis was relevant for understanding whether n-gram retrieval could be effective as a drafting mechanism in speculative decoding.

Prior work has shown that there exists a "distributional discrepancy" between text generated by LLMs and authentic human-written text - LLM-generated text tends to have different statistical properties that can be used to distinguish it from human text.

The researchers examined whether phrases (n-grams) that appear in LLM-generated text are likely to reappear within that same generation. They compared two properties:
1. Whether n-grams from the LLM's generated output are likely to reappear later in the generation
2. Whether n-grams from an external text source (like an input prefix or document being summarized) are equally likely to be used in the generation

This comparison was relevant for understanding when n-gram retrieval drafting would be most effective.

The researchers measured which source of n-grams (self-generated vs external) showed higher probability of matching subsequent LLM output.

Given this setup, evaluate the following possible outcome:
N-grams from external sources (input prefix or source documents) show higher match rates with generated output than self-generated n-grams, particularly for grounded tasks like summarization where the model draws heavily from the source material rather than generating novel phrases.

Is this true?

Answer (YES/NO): NO